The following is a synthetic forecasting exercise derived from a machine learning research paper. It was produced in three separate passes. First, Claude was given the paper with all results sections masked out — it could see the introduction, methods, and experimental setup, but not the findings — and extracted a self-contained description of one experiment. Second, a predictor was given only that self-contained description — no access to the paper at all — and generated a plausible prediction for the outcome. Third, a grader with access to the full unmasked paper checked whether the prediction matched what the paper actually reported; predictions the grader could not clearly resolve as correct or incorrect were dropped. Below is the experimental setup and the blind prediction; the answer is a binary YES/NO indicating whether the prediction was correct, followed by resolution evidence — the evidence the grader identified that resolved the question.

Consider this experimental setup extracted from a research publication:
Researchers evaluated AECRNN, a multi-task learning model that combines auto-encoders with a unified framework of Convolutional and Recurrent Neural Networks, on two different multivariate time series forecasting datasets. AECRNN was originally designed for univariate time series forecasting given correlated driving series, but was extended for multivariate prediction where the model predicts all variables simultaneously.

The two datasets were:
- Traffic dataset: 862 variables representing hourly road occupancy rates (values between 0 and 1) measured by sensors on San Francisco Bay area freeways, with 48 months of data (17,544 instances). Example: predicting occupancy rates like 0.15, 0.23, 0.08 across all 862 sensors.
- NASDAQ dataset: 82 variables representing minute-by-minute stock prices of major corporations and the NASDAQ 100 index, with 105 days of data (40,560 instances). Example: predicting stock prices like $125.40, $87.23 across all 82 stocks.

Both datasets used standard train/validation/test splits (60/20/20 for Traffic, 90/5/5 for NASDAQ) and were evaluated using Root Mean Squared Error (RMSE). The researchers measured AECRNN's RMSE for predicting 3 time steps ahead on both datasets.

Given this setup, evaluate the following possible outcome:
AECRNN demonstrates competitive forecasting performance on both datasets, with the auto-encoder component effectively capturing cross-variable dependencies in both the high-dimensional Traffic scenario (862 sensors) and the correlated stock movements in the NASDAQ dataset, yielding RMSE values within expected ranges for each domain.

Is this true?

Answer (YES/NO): NO